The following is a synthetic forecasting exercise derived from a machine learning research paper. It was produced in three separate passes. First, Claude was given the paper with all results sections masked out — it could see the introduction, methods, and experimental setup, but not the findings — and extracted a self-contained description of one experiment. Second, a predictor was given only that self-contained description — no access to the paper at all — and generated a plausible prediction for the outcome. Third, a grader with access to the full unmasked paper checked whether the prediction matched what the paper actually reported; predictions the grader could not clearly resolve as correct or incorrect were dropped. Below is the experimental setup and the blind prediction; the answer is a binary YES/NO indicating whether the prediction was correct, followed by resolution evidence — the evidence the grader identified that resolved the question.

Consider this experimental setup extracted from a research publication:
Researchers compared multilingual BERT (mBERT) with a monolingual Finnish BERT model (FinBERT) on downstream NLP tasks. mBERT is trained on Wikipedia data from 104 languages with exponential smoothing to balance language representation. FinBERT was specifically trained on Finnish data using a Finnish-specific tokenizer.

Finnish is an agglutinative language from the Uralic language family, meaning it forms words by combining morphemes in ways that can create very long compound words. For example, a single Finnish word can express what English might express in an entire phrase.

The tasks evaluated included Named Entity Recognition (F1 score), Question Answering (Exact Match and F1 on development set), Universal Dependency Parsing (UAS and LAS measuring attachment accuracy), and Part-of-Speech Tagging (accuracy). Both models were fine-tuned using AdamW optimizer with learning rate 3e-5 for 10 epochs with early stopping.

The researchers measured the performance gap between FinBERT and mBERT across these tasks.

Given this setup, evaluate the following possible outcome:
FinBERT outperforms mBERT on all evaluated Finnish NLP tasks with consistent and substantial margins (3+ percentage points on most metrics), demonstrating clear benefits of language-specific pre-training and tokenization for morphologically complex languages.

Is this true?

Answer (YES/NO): YES